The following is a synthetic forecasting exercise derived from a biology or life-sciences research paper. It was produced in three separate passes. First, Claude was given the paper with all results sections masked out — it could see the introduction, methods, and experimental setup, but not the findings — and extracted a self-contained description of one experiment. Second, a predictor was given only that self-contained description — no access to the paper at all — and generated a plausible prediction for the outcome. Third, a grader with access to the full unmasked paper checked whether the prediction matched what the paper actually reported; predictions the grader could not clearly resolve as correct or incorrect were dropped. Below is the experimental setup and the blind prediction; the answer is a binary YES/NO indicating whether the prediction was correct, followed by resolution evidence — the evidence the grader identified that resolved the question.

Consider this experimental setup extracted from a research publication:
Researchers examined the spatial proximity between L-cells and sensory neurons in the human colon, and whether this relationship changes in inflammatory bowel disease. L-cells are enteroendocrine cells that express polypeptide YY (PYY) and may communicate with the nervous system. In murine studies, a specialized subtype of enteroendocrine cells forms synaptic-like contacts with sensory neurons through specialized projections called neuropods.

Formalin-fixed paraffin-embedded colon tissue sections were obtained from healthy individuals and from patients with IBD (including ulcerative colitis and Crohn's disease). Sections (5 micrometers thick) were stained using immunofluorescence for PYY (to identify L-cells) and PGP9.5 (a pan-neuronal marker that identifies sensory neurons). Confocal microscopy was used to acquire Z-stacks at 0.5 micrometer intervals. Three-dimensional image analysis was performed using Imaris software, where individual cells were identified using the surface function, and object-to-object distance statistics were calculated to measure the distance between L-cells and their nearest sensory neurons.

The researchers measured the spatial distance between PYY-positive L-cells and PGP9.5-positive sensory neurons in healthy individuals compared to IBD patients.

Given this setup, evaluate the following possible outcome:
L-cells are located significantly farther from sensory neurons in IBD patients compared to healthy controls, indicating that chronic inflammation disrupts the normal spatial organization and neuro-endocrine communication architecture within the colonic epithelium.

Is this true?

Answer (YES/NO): YES